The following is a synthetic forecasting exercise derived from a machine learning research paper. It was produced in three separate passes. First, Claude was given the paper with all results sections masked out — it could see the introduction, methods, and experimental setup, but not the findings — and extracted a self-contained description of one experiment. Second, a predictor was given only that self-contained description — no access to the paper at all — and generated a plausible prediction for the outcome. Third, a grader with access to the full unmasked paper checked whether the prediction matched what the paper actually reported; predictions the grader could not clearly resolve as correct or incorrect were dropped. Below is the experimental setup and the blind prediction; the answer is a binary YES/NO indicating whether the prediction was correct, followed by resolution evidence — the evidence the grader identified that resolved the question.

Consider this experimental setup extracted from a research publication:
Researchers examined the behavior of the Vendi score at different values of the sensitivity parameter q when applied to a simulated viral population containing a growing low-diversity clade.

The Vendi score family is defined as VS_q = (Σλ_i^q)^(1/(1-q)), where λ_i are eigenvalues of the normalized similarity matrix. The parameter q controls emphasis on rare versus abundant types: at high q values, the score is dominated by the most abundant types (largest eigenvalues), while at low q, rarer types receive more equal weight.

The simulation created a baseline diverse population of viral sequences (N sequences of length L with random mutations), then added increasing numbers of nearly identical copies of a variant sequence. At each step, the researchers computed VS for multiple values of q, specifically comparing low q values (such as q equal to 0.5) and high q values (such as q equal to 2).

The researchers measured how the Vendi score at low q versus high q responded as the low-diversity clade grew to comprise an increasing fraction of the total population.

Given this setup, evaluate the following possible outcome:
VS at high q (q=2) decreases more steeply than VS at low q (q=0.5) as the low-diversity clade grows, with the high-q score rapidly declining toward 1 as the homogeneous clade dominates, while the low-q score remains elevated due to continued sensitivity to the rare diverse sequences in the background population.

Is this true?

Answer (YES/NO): NO